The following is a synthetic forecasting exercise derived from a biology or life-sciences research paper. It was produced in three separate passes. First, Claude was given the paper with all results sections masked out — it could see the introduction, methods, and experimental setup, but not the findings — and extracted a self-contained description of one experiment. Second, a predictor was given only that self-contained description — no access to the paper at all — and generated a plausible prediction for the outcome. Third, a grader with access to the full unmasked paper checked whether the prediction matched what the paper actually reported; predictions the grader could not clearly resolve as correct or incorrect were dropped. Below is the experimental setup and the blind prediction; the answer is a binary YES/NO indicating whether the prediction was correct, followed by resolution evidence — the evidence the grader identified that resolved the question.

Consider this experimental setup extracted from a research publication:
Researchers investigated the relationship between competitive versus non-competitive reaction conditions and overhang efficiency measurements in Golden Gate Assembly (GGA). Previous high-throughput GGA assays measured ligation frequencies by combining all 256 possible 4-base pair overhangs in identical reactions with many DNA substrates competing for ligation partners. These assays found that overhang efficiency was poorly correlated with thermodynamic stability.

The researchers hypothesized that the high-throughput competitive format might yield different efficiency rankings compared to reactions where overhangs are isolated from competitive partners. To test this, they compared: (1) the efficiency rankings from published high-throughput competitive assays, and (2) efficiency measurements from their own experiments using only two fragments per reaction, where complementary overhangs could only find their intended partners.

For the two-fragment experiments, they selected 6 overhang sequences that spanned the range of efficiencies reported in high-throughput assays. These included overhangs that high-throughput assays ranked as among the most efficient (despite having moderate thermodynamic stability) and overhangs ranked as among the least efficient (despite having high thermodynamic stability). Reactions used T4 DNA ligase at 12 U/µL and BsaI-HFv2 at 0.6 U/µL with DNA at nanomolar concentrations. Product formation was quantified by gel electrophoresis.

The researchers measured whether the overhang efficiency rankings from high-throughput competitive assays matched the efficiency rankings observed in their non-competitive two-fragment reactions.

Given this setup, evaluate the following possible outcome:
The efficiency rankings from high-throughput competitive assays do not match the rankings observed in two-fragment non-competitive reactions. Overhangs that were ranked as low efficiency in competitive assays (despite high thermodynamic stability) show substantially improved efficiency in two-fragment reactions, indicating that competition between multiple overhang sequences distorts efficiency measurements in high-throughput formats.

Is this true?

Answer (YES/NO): YES